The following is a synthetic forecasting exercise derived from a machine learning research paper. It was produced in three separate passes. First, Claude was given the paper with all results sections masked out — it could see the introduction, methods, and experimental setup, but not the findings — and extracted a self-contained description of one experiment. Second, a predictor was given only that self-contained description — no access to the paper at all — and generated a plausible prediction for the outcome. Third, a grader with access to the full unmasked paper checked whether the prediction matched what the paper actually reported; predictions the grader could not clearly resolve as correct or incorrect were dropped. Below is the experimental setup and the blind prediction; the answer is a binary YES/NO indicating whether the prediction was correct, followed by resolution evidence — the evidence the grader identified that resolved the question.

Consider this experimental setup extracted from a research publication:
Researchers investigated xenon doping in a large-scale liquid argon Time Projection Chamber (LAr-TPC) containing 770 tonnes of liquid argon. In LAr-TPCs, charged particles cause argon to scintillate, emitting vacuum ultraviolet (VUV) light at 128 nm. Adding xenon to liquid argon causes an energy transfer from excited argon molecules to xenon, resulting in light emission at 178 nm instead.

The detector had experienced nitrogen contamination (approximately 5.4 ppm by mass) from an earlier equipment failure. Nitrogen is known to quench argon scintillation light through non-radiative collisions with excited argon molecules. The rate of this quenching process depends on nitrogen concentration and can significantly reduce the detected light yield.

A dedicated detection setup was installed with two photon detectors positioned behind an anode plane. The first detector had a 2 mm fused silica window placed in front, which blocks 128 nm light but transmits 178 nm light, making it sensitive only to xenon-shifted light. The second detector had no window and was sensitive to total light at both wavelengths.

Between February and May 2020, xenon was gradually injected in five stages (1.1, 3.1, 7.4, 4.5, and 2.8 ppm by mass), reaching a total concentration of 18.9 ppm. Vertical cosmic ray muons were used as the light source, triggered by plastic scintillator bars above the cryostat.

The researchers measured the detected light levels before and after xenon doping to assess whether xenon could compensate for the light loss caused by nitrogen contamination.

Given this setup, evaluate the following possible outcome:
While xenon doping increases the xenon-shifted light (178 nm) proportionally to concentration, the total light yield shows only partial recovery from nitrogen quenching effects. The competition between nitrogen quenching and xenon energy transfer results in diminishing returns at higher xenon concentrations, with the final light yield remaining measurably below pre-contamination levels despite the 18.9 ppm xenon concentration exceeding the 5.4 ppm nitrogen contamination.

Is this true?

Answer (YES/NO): NO